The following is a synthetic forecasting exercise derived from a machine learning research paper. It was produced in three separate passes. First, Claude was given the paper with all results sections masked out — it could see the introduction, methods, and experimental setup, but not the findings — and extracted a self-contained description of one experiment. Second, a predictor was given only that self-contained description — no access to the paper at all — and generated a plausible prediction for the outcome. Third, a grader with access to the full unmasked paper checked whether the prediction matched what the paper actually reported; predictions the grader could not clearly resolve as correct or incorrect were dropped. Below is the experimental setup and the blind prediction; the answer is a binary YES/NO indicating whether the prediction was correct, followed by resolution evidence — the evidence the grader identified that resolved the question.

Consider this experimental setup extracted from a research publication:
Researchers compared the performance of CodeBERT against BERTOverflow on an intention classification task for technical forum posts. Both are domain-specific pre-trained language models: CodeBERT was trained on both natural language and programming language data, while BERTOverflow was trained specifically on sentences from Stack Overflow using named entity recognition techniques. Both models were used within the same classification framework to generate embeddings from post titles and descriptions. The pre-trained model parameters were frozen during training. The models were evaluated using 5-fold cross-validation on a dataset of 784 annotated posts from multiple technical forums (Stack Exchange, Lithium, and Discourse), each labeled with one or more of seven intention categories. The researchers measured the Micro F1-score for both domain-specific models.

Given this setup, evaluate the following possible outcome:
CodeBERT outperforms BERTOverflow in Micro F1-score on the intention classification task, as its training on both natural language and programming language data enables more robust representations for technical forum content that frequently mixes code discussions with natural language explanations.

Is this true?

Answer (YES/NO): YES